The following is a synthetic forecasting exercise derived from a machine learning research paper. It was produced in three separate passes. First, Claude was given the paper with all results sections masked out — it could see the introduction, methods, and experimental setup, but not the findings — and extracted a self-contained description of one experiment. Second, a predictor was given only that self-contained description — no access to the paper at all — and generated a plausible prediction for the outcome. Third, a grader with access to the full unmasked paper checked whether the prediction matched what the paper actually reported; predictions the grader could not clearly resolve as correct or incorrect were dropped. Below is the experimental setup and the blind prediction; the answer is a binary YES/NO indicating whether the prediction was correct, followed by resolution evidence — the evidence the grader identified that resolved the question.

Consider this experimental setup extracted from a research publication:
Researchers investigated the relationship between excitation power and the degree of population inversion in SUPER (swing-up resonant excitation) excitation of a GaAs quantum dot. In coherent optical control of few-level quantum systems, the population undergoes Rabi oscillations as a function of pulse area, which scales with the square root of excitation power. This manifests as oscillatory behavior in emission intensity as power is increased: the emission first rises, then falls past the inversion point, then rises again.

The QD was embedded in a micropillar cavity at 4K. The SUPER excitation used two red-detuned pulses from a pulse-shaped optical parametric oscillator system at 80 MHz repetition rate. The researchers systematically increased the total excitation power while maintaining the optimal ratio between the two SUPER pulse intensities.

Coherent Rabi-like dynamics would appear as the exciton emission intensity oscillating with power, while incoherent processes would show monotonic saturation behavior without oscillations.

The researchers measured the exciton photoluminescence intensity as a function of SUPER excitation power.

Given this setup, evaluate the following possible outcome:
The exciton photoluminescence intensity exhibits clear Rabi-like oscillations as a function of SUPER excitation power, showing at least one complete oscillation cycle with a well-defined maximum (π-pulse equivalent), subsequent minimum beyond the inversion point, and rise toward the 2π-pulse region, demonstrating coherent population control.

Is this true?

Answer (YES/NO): NO